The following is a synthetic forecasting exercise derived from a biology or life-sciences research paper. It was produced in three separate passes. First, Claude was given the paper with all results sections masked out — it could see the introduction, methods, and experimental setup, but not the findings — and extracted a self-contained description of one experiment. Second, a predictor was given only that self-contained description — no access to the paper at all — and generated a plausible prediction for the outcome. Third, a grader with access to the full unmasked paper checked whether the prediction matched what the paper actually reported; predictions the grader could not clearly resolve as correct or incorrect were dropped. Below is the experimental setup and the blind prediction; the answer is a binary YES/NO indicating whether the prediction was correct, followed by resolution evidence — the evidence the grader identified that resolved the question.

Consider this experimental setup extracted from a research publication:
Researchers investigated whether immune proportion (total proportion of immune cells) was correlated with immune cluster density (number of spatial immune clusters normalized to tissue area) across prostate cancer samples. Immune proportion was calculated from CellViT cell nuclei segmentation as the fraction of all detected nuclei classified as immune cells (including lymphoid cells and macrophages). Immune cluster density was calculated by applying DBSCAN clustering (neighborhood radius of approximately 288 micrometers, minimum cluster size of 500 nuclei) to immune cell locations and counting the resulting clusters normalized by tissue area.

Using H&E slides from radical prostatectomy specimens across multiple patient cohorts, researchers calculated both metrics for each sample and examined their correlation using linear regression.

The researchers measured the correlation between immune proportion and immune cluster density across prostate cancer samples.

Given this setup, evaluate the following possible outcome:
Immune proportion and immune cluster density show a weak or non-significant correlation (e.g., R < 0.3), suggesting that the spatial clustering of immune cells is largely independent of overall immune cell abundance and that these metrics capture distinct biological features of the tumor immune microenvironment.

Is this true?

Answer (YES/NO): NO